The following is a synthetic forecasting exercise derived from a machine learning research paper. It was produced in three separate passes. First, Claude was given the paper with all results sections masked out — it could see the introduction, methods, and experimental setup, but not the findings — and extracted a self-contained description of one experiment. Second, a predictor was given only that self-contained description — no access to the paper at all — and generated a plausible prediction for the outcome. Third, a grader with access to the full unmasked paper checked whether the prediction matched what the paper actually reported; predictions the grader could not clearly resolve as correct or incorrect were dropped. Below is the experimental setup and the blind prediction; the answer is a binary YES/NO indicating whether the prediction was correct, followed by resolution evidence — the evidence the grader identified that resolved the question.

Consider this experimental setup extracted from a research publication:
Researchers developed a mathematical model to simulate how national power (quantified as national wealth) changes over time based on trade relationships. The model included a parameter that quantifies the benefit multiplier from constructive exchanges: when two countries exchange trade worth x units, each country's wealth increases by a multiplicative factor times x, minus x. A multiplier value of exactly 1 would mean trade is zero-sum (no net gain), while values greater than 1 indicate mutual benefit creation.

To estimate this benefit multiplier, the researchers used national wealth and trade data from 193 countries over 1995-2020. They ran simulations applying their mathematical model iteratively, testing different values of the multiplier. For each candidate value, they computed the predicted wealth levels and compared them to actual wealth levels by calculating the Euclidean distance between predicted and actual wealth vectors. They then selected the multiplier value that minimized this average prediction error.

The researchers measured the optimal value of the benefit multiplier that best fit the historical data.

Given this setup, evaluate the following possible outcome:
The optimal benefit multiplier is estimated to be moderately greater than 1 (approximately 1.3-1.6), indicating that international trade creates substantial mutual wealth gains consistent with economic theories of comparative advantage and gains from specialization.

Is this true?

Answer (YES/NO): YES